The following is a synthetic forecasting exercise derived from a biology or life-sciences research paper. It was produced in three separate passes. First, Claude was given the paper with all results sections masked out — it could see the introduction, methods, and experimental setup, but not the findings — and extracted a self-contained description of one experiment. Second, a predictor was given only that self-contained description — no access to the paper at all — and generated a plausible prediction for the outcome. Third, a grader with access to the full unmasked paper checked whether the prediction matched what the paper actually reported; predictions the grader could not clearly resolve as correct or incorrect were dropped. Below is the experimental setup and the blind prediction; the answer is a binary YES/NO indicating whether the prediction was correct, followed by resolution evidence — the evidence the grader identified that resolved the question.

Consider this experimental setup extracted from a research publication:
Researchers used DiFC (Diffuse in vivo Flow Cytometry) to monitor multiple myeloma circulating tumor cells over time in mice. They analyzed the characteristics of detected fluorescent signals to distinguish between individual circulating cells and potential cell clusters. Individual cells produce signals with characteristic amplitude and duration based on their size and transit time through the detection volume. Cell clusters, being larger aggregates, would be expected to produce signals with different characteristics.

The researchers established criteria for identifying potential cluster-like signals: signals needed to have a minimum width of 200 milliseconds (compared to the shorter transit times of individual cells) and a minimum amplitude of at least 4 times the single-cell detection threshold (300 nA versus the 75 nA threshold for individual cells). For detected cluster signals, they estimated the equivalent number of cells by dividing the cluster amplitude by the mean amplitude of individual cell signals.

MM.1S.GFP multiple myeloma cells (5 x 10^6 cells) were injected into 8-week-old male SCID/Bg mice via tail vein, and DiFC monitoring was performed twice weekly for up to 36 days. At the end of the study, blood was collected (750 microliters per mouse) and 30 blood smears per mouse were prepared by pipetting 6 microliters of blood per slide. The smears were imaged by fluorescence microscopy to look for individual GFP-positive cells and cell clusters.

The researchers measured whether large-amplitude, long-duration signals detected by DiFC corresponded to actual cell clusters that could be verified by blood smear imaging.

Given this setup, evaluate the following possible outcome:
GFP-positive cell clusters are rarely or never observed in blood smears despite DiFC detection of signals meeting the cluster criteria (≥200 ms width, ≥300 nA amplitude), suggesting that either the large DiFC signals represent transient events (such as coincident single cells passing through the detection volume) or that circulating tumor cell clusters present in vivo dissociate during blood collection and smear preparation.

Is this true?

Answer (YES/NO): NO